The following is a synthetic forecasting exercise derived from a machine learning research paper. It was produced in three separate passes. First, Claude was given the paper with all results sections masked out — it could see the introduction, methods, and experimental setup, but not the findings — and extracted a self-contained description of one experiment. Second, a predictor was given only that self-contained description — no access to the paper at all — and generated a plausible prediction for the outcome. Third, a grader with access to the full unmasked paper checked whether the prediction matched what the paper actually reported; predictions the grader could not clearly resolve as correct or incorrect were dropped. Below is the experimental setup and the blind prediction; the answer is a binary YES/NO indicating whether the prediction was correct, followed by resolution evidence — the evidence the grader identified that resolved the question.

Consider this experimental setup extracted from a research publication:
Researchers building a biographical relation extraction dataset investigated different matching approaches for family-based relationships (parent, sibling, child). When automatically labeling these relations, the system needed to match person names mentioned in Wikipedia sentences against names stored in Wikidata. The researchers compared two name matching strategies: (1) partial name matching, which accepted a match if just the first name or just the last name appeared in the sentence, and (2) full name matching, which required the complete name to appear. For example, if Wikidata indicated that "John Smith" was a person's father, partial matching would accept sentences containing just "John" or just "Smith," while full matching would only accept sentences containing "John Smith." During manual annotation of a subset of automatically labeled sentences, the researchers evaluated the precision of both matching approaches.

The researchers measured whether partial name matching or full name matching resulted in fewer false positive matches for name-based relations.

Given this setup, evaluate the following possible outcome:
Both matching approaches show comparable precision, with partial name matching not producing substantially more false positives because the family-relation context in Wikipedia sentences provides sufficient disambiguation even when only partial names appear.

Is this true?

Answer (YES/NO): NO